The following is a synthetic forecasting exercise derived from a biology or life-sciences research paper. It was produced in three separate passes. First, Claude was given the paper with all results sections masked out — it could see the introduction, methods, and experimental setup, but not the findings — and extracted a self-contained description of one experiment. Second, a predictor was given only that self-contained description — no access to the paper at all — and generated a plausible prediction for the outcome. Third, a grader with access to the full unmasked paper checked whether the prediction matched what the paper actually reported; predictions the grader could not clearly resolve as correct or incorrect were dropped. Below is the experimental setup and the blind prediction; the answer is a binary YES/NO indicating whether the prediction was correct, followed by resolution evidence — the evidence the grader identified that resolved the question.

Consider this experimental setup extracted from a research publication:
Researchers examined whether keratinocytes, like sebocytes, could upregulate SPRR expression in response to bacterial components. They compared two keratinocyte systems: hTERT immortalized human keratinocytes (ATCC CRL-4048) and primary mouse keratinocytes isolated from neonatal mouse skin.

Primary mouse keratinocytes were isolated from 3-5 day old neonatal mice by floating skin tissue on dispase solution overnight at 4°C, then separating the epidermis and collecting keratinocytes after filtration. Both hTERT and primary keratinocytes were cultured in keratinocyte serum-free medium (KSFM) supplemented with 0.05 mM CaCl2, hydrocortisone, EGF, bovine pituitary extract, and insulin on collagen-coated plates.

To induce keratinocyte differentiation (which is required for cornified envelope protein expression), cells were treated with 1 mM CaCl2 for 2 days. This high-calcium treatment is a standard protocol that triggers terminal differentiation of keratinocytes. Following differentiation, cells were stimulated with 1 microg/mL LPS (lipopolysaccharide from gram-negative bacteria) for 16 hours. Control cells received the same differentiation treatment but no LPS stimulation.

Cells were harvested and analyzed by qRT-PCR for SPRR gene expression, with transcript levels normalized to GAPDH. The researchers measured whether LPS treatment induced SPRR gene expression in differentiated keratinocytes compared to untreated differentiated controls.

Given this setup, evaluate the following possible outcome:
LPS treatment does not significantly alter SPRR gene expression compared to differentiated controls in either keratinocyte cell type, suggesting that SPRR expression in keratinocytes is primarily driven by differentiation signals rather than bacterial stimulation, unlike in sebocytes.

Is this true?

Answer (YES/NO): YES